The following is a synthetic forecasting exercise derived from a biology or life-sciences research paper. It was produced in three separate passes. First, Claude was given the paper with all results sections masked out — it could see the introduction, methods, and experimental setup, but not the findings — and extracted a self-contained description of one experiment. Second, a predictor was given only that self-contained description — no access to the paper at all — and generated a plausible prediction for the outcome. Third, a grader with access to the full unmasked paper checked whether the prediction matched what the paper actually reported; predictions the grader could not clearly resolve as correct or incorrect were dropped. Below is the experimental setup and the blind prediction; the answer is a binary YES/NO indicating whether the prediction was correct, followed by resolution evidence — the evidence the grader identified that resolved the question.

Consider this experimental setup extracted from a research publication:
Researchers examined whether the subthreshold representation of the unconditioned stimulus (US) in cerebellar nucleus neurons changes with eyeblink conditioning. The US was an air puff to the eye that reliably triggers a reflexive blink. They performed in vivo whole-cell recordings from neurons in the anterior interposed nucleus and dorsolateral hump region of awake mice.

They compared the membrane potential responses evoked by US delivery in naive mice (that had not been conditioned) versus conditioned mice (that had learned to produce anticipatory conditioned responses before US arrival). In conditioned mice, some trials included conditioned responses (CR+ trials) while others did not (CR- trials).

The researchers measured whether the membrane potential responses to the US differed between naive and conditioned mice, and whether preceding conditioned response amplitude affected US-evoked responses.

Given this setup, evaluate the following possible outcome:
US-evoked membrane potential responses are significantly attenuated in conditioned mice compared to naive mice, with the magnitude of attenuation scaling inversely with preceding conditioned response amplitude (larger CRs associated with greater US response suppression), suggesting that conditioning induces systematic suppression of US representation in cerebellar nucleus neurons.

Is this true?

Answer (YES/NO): NO